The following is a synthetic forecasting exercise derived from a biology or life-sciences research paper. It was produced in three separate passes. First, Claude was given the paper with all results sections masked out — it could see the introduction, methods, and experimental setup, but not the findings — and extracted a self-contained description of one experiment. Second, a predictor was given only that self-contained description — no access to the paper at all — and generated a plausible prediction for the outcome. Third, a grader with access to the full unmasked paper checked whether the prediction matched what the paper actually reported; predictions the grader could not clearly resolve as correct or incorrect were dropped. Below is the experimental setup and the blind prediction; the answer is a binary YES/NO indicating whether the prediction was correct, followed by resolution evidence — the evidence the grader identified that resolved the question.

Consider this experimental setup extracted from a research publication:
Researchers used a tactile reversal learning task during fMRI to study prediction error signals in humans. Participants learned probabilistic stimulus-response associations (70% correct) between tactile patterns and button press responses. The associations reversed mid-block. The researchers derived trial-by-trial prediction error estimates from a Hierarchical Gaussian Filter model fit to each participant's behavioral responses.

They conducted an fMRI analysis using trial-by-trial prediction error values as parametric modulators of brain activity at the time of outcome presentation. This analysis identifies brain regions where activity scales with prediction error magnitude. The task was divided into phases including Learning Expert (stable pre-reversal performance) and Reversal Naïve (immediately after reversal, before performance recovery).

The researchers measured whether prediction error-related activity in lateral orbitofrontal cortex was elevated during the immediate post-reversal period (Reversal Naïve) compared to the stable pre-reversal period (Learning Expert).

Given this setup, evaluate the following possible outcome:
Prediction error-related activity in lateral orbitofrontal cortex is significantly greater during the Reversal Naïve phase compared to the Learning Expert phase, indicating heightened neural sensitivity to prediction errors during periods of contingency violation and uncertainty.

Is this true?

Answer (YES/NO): YES